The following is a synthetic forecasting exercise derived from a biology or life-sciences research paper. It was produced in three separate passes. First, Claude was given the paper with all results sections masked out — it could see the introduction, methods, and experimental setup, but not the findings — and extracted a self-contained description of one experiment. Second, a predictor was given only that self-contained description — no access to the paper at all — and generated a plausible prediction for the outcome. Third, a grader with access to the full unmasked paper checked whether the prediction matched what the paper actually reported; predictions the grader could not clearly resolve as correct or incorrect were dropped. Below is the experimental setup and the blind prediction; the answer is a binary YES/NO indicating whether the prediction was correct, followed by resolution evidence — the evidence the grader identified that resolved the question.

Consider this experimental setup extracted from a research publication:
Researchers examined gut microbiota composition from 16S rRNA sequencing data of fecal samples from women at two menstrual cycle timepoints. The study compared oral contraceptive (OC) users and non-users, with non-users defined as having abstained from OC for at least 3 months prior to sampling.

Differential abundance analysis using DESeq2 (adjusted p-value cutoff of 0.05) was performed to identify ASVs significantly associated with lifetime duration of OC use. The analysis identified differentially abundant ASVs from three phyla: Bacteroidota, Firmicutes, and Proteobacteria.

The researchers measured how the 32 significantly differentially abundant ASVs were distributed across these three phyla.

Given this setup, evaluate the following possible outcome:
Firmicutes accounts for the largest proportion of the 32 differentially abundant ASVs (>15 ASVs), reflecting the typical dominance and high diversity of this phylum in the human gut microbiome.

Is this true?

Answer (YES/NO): YES